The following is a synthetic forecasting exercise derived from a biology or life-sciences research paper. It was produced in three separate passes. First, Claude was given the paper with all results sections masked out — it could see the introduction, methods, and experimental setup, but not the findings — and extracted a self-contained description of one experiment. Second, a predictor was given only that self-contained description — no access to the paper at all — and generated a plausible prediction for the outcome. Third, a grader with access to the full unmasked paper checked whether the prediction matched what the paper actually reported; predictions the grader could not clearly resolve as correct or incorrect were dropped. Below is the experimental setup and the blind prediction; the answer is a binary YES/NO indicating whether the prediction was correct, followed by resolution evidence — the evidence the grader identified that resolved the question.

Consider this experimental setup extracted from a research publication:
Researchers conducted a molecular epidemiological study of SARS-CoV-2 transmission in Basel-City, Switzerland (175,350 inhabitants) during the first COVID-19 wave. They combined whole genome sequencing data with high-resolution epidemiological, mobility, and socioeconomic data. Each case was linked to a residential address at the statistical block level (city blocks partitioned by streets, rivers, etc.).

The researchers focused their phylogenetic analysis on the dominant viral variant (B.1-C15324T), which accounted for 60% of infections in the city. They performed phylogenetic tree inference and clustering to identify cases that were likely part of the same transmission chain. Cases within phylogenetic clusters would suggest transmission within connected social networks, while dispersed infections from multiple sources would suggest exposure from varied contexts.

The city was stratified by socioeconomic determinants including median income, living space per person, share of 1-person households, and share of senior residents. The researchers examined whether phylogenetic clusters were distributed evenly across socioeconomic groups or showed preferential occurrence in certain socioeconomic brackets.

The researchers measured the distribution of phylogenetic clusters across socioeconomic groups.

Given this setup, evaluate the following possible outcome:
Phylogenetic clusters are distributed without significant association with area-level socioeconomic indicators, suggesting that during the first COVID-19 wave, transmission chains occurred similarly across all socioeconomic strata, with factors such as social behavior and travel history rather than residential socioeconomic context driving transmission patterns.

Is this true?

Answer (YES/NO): NO